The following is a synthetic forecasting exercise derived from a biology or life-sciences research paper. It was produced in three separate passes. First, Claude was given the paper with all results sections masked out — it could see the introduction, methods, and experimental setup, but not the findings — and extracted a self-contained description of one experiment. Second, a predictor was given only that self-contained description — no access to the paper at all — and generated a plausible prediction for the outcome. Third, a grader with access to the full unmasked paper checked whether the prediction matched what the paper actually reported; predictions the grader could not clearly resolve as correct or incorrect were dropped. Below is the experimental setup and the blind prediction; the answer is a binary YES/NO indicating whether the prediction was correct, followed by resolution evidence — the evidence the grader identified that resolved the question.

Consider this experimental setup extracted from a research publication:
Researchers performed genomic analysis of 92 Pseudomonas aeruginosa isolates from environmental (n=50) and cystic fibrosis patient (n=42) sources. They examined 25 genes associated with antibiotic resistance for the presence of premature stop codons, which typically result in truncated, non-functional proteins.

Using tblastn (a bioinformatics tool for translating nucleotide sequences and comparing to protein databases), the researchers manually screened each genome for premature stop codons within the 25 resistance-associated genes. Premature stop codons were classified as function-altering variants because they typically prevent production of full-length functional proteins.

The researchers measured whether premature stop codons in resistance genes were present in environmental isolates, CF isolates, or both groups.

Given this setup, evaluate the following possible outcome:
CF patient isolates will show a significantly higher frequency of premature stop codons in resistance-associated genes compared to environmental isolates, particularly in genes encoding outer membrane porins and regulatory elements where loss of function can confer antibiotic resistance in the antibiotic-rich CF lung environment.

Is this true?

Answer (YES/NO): NO